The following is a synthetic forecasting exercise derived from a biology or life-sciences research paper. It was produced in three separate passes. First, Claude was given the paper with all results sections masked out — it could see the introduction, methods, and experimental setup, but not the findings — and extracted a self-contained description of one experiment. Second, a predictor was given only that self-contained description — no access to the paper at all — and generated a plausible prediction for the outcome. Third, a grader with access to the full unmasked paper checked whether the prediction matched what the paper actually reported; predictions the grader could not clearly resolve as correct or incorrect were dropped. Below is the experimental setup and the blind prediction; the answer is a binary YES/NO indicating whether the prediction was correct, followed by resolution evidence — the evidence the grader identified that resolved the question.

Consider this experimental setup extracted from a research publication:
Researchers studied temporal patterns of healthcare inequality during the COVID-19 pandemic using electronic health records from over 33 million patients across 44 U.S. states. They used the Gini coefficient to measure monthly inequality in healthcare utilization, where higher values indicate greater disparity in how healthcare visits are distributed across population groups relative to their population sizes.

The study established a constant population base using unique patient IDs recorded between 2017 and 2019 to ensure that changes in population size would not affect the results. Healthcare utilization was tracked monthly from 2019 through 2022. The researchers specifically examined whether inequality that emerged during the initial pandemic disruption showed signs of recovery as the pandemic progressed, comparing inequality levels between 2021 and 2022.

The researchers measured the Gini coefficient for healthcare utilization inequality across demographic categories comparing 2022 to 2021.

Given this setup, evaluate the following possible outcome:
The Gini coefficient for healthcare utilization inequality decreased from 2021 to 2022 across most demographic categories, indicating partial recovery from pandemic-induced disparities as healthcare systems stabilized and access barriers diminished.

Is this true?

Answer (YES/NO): NO